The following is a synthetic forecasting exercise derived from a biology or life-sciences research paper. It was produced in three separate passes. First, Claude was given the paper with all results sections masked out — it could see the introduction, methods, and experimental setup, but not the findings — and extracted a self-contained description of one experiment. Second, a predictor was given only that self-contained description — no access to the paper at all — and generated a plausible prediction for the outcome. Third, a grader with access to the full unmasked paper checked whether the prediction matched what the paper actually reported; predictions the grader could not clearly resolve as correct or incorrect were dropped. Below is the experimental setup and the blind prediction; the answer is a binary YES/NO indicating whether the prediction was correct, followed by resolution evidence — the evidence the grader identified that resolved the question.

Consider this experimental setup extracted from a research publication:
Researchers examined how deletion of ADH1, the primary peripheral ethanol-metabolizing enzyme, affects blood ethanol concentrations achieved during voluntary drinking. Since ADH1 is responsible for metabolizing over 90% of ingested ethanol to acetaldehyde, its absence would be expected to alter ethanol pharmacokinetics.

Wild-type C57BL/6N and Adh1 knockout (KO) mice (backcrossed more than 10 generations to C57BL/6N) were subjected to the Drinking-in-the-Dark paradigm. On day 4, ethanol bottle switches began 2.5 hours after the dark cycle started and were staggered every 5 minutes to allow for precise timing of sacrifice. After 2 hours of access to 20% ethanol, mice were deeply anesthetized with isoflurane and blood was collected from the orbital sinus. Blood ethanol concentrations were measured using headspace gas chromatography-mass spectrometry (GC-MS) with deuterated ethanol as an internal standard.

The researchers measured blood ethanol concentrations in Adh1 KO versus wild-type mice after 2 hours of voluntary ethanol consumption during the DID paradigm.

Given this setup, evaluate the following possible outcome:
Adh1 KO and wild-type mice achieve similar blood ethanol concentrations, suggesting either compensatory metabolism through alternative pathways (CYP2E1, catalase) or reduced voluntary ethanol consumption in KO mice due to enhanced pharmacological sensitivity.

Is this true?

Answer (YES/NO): YES